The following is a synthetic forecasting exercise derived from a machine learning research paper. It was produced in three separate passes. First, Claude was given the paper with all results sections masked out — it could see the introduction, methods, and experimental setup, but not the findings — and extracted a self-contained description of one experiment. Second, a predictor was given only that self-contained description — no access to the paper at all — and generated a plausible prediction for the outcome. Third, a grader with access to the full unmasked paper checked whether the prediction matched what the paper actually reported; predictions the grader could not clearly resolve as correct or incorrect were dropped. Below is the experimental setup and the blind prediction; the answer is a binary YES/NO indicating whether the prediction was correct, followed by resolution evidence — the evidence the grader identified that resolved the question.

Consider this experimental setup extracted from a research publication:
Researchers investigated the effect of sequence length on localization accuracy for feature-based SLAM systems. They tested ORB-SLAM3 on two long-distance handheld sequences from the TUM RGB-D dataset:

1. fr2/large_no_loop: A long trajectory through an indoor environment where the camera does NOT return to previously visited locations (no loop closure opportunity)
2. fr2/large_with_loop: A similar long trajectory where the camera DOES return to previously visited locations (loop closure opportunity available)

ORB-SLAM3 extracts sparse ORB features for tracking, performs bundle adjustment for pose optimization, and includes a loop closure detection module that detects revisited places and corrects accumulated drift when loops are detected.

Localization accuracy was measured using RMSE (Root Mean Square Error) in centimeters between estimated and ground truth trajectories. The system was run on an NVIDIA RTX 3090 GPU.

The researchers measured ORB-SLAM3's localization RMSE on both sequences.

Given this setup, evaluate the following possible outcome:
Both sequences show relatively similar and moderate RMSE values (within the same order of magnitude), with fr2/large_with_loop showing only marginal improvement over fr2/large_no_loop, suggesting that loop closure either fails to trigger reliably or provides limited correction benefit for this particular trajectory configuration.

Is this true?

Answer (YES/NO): NO